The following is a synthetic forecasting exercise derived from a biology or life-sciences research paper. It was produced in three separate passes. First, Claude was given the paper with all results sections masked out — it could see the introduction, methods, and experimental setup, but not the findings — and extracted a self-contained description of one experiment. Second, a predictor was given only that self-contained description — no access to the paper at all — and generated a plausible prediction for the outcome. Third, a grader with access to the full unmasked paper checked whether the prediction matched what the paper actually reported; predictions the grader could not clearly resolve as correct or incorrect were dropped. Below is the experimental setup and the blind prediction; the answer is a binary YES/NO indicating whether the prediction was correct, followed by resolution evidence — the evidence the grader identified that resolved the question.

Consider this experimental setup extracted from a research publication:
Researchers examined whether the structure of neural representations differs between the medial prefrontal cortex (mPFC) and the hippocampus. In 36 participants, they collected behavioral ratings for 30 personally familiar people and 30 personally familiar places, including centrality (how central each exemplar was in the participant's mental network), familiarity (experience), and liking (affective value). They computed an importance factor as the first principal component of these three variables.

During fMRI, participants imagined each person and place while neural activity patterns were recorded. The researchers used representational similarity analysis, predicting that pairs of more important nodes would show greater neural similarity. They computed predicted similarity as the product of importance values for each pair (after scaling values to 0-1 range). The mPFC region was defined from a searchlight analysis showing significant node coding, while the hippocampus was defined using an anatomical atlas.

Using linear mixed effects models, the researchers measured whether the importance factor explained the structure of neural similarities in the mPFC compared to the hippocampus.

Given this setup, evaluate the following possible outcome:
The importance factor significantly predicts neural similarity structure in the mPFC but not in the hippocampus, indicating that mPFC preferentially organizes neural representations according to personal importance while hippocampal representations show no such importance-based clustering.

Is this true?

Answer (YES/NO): YES